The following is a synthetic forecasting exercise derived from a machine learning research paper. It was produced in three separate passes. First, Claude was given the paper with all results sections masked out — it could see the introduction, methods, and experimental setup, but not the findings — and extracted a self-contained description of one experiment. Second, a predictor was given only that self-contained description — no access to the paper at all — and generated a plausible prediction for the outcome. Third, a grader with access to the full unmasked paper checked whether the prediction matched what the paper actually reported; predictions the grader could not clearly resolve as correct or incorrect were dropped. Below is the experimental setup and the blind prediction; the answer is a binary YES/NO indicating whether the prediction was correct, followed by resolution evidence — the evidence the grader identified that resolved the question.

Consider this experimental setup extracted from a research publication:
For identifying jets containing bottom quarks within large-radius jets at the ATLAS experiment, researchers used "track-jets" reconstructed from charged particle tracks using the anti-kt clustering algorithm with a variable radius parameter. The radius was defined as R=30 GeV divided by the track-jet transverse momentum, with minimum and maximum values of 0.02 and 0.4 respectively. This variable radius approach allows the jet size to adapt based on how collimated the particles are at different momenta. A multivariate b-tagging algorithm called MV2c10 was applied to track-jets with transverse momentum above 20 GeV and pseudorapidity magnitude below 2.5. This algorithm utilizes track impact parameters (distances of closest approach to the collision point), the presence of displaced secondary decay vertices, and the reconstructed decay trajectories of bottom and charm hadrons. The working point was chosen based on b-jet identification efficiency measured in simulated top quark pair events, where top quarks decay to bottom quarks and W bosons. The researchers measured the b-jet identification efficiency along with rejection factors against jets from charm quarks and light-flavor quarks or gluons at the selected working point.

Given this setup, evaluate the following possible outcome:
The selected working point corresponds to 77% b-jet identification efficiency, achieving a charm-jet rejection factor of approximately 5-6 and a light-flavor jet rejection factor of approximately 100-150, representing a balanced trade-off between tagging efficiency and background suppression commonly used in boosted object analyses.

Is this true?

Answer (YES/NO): NO